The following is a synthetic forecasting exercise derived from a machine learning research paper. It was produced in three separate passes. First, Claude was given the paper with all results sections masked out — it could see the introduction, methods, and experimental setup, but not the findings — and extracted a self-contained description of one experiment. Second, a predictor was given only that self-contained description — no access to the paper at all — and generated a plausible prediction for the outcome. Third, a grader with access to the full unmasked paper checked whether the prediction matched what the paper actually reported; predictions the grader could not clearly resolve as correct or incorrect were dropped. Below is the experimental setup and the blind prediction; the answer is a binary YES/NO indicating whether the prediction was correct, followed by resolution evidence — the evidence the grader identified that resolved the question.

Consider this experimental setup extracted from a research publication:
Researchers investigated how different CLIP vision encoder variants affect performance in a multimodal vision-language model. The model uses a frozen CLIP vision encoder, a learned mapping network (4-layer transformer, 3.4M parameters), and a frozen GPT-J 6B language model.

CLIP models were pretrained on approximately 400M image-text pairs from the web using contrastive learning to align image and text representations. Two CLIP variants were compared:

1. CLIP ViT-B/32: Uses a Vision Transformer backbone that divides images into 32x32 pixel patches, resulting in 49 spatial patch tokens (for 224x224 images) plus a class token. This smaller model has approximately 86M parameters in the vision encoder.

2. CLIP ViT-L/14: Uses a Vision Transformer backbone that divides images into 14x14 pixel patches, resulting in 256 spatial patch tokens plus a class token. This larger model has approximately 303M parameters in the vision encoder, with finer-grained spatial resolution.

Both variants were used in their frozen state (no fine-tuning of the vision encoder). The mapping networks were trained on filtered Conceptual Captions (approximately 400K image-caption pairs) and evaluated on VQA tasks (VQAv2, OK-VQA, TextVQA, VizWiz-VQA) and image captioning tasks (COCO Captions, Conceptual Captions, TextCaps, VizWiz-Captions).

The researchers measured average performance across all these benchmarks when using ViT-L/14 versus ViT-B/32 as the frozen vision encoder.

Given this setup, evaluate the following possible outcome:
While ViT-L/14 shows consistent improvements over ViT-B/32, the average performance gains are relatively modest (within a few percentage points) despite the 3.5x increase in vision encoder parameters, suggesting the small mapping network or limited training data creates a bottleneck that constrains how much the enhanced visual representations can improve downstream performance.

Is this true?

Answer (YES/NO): NO